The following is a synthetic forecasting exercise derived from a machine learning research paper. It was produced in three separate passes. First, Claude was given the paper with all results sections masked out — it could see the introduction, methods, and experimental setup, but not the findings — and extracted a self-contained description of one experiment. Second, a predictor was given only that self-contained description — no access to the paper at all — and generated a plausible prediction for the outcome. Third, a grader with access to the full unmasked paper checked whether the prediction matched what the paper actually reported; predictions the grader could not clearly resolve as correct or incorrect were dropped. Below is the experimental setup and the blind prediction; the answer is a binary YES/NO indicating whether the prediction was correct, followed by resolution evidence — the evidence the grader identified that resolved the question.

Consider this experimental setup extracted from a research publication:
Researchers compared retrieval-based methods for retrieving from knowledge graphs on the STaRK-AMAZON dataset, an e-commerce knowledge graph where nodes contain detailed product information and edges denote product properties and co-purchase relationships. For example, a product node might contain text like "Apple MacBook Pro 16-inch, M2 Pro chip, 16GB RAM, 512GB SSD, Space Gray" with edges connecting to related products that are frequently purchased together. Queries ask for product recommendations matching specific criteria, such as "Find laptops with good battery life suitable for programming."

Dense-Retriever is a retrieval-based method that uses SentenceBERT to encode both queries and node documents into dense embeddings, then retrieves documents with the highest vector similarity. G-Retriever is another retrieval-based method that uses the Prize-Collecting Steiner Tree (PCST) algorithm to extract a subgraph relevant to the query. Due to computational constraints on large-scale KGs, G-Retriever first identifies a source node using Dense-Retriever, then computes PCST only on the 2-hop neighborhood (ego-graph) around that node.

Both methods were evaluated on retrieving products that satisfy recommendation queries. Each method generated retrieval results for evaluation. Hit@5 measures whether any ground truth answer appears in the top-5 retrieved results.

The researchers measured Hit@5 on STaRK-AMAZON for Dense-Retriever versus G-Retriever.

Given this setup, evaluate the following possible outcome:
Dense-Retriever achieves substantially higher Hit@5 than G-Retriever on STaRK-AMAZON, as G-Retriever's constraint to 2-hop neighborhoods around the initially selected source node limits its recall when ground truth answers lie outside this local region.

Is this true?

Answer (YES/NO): YES